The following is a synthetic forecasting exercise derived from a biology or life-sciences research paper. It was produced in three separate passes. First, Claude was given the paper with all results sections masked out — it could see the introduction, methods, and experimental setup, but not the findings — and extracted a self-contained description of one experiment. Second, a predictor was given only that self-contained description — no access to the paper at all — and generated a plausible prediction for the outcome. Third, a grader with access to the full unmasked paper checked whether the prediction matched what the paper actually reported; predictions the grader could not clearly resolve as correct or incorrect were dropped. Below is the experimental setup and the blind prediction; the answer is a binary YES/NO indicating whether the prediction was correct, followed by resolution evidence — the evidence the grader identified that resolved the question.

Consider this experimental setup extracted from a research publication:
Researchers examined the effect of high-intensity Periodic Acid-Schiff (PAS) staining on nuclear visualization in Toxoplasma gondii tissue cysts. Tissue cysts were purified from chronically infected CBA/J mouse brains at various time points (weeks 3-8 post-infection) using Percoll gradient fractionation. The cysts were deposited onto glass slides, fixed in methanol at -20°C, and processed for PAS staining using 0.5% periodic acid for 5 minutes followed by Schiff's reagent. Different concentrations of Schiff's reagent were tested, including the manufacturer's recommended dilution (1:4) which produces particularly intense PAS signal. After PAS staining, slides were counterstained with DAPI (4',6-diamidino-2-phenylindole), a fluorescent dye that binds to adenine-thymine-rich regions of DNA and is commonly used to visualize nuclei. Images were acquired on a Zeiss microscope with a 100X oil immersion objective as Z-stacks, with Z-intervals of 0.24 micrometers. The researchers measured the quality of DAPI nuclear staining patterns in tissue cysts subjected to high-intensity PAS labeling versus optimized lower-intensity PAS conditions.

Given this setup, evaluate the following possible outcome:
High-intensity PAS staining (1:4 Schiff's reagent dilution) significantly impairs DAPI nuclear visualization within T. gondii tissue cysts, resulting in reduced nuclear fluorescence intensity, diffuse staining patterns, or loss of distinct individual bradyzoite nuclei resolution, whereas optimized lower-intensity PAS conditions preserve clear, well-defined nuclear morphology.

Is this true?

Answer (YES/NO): NO